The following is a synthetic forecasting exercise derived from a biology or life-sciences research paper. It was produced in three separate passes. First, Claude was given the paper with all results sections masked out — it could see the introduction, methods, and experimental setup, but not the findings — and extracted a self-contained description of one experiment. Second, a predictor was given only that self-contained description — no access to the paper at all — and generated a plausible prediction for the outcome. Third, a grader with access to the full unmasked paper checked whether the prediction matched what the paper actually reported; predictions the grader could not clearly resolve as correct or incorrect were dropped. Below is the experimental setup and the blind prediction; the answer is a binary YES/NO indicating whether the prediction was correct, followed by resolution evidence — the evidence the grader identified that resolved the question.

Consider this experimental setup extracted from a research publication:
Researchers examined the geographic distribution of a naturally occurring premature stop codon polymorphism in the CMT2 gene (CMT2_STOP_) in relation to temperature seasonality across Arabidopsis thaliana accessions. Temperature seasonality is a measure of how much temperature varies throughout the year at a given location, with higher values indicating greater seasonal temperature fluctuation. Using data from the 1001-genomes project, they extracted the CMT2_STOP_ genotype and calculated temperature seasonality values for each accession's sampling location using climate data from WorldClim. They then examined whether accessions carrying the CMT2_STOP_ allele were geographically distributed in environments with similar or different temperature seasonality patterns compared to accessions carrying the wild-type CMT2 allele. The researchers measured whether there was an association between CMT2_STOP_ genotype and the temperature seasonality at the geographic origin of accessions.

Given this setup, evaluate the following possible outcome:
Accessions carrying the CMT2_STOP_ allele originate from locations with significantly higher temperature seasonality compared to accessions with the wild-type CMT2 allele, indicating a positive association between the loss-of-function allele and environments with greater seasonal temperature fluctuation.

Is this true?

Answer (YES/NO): NO